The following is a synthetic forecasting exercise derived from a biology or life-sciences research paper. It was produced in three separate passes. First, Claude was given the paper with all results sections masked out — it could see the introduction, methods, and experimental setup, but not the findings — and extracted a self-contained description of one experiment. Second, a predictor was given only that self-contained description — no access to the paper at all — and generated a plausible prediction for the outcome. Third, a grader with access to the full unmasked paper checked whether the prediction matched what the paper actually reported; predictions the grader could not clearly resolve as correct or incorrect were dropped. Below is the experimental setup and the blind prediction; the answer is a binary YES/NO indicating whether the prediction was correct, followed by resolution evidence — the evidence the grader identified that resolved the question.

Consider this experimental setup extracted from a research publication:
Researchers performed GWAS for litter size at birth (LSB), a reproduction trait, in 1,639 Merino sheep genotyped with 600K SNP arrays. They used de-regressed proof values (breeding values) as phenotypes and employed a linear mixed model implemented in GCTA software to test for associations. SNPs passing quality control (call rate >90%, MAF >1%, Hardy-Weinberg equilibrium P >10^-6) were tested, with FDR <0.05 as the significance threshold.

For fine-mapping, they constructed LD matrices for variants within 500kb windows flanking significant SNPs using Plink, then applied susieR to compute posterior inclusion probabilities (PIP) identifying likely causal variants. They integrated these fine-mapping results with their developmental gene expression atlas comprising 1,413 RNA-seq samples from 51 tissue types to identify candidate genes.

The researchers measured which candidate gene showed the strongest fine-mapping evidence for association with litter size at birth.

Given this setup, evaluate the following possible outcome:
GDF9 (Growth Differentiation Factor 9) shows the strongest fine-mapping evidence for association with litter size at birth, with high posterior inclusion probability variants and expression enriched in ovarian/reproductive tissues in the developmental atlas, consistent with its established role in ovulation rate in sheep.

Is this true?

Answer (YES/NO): NO